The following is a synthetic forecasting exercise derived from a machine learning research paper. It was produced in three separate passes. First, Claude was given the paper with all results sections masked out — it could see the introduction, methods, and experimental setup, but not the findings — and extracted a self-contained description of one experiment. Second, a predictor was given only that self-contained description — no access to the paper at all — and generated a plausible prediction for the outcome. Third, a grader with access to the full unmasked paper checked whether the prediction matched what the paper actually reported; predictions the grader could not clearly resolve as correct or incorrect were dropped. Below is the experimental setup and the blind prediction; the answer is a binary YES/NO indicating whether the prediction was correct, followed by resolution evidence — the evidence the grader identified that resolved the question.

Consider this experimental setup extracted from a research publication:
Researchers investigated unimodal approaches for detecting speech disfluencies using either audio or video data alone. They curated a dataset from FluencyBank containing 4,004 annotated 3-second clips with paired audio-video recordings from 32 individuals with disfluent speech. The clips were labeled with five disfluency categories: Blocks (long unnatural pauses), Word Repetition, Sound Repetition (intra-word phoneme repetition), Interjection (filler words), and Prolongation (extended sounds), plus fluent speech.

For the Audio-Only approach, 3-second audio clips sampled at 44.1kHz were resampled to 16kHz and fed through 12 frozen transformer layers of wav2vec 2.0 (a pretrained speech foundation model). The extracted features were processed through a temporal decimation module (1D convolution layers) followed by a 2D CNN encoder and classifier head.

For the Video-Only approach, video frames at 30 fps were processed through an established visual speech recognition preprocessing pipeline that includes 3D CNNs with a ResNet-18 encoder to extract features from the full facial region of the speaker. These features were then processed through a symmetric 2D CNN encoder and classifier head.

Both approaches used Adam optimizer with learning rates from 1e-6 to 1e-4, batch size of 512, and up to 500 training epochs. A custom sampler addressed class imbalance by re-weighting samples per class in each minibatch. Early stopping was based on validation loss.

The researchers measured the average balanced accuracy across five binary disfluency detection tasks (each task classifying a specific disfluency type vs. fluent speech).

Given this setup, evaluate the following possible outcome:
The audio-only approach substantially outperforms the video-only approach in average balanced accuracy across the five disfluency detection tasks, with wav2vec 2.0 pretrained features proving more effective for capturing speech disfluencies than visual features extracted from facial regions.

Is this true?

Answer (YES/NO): NO